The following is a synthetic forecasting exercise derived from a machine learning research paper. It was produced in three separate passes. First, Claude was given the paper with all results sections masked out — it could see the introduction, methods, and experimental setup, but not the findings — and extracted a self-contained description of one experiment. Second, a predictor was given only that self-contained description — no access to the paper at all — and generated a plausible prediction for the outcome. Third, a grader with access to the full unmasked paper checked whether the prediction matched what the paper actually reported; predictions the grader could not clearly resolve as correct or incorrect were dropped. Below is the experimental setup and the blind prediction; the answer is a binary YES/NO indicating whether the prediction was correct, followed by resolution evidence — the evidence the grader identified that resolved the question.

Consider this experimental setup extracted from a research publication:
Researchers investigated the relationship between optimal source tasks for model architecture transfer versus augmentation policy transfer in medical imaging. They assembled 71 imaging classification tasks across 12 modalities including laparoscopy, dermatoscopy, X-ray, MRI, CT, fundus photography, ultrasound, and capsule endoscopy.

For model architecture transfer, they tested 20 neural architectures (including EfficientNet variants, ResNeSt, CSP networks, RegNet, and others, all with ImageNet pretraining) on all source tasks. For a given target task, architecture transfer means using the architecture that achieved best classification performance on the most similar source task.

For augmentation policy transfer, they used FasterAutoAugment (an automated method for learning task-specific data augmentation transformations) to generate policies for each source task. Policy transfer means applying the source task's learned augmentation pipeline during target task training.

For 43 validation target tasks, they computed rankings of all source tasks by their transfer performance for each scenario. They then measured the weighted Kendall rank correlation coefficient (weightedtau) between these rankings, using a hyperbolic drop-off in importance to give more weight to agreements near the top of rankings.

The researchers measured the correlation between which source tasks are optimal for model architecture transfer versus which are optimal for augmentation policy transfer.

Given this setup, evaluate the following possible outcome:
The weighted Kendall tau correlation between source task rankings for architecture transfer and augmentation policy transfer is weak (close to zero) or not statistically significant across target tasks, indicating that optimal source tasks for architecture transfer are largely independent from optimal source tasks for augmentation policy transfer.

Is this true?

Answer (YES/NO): YES